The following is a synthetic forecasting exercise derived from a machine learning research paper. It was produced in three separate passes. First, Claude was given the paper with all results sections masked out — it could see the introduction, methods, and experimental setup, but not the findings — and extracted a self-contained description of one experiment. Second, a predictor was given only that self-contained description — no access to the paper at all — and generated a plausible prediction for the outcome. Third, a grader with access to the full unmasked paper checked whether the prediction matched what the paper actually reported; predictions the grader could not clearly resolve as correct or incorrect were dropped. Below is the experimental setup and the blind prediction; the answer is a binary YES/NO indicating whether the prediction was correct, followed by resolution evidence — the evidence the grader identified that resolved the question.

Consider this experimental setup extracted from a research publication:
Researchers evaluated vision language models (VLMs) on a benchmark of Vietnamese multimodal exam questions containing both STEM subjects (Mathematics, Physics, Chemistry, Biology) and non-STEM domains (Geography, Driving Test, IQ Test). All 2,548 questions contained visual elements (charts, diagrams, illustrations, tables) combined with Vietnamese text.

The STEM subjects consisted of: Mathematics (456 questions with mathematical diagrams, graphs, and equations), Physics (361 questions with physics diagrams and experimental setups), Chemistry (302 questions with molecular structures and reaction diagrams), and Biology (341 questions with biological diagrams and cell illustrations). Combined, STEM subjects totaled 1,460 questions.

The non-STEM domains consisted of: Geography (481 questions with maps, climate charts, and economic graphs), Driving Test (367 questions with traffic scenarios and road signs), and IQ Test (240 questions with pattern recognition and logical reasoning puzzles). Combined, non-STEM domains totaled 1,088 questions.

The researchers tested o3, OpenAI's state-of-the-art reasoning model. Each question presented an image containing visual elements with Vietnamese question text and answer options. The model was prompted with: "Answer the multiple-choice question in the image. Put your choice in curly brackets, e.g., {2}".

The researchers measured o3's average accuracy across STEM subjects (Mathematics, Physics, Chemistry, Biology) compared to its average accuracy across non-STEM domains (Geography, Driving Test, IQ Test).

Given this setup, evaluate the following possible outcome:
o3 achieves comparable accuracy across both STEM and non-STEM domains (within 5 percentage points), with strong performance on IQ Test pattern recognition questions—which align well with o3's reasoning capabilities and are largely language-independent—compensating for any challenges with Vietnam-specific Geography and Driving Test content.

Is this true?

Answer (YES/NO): NO